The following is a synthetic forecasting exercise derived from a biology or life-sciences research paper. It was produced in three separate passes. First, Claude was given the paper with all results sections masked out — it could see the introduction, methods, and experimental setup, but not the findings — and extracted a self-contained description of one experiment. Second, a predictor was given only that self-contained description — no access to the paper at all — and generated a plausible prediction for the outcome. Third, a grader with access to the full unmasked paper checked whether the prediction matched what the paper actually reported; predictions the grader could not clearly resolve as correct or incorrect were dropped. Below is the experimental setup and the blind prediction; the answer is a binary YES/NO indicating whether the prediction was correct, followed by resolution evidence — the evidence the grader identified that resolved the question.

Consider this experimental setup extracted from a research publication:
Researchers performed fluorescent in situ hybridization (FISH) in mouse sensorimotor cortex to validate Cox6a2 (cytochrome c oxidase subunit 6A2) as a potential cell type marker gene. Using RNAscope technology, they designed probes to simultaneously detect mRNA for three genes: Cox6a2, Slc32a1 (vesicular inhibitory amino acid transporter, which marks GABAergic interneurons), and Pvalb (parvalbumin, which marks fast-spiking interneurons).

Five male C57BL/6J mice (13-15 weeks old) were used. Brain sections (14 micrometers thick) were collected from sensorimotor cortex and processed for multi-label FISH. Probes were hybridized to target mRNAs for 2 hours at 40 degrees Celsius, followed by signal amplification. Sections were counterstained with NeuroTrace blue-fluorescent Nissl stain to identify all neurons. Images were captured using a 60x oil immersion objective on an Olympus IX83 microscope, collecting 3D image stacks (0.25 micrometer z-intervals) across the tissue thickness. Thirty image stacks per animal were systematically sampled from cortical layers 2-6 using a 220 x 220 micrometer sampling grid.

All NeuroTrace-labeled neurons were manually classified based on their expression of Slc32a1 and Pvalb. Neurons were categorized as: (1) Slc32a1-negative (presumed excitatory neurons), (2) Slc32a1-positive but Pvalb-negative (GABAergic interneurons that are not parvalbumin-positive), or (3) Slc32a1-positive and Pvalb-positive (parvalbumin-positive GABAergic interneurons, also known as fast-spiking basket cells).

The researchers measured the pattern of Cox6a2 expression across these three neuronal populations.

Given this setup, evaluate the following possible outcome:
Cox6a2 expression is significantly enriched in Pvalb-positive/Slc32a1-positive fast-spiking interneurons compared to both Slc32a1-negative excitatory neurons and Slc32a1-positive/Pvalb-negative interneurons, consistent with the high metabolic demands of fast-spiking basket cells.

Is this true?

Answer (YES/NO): YES